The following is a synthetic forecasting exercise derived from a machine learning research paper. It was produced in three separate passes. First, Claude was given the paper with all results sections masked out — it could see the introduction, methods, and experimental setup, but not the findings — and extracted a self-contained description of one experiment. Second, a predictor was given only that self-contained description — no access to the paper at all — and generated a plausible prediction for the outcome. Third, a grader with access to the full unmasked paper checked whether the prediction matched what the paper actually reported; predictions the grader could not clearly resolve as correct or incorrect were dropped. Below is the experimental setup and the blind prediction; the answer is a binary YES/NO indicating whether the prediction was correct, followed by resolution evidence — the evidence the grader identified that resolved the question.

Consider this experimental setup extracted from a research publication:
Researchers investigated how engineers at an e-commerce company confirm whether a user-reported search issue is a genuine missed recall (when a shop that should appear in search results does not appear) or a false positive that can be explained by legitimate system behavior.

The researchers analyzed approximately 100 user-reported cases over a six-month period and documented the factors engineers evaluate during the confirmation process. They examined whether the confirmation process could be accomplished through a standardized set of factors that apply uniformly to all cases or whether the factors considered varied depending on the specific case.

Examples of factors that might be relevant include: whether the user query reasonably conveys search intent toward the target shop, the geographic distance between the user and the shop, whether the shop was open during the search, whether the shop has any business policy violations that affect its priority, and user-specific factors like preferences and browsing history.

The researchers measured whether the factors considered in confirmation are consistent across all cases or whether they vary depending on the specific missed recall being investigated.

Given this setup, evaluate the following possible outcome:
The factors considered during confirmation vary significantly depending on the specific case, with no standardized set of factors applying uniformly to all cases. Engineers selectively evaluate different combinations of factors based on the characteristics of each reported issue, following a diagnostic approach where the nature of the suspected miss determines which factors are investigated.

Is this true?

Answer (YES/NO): YES